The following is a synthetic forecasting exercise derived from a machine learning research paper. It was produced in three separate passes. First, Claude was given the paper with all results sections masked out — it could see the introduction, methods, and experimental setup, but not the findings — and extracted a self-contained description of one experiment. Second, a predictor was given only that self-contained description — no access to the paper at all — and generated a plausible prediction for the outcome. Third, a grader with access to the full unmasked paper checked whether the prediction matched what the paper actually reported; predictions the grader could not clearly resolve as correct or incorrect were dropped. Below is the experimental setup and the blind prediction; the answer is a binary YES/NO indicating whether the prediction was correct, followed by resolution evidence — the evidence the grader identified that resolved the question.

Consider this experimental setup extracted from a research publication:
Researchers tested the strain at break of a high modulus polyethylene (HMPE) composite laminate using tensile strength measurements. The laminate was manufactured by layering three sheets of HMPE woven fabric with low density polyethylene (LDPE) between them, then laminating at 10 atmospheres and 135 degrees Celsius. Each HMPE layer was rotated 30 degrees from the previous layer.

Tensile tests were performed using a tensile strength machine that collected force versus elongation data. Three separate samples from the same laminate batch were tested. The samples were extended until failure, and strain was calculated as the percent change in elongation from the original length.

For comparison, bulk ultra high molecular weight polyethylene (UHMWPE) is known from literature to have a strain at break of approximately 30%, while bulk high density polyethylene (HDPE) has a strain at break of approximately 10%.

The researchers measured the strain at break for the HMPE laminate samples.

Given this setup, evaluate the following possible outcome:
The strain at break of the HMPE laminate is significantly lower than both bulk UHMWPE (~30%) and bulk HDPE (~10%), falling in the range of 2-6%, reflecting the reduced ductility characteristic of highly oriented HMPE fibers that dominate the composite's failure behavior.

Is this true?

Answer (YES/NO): NO